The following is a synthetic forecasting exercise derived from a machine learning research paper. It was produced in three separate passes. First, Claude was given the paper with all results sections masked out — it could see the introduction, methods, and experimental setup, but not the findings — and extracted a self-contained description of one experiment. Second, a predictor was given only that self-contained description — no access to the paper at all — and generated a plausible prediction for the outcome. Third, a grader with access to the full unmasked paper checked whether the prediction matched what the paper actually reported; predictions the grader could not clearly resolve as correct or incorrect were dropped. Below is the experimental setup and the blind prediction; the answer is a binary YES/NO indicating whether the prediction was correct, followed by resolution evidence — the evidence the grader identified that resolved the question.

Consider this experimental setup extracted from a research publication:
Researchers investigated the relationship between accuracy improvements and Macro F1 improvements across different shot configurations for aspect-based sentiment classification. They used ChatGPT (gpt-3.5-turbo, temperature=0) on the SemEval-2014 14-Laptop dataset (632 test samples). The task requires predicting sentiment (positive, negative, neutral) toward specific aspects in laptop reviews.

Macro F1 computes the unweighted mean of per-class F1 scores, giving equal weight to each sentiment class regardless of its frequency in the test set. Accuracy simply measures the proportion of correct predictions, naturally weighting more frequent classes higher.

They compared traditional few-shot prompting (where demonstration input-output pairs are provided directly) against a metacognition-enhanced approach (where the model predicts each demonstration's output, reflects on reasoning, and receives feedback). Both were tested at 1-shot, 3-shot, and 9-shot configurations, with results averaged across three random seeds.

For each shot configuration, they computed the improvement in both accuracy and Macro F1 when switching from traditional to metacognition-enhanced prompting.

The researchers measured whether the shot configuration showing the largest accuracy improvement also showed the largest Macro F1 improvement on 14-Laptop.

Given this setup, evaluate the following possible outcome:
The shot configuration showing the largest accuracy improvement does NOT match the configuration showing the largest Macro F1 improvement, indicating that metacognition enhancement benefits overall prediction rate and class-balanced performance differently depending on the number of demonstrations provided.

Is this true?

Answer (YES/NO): NO